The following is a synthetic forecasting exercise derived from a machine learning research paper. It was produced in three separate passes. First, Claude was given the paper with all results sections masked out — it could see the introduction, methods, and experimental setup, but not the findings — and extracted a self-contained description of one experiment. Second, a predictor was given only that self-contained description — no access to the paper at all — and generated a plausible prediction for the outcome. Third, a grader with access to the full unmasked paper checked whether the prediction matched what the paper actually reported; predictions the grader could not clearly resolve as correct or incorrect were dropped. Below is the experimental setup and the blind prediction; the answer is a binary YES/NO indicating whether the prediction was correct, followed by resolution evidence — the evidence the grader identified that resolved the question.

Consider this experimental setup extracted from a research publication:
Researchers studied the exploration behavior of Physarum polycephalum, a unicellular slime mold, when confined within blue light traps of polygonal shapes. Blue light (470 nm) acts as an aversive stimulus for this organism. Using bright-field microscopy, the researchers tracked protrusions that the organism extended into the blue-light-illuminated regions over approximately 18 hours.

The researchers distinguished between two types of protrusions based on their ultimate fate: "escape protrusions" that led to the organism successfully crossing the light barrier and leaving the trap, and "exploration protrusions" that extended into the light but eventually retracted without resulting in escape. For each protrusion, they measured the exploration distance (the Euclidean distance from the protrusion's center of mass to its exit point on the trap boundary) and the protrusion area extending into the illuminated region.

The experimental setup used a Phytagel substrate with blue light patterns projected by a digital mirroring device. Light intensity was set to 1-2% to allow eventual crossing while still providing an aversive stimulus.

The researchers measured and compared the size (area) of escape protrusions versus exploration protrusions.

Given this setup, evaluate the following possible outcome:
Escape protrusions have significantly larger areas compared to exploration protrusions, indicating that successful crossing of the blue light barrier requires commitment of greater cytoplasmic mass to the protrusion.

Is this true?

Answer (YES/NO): YES